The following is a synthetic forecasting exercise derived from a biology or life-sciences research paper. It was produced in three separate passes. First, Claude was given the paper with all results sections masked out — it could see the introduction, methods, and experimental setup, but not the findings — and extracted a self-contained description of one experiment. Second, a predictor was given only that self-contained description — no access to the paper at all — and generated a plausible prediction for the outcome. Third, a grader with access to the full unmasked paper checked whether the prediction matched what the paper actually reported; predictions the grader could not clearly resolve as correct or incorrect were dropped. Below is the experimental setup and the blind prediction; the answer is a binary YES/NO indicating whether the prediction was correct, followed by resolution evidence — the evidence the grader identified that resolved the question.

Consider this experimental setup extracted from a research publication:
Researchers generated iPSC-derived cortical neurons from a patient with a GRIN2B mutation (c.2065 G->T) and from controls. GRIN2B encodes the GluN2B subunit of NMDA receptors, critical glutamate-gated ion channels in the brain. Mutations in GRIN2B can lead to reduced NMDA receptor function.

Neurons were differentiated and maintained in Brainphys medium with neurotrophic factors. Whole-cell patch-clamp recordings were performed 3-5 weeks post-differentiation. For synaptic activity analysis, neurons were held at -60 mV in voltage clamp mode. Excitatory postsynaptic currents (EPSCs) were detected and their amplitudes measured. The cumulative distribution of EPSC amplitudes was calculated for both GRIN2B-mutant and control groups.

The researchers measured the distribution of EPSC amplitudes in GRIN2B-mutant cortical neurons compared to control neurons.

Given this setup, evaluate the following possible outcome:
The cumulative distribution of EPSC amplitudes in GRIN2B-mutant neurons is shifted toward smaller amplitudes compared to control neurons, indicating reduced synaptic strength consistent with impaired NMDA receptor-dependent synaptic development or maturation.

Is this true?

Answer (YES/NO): NO